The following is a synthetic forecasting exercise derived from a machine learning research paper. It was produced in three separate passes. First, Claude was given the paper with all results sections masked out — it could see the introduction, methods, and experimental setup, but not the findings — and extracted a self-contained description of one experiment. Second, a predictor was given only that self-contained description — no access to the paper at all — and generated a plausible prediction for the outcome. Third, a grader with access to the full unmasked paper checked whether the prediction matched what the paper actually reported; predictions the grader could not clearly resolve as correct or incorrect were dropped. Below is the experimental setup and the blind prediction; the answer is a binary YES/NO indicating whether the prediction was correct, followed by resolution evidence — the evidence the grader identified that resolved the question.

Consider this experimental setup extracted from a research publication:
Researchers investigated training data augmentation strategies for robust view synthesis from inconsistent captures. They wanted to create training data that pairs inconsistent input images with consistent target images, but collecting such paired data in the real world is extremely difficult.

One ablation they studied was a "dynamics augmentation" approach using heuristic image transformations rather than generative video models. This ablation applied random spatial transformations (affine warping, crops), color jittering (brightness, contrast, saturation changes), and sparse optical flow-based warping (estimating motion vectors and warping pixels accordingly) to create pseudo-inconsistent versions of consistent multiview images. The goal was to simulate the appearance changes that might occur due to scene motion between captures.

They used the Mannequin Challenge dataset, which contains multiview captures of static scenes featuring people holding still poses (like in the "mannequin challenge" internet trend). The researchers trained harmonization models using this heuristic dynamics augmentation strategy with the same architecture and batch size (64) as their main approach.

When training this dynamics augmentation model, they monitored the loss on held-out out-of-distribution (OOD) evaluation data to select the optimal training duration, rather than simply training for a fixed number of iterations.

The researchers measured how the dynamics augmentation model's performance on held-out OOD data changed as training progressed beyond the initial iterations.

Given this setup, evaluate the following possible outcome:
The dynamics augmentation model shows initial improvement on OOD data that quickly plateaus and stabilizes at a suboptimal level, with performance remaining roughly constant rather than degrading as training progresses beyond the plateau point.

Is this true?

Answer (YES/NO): NO